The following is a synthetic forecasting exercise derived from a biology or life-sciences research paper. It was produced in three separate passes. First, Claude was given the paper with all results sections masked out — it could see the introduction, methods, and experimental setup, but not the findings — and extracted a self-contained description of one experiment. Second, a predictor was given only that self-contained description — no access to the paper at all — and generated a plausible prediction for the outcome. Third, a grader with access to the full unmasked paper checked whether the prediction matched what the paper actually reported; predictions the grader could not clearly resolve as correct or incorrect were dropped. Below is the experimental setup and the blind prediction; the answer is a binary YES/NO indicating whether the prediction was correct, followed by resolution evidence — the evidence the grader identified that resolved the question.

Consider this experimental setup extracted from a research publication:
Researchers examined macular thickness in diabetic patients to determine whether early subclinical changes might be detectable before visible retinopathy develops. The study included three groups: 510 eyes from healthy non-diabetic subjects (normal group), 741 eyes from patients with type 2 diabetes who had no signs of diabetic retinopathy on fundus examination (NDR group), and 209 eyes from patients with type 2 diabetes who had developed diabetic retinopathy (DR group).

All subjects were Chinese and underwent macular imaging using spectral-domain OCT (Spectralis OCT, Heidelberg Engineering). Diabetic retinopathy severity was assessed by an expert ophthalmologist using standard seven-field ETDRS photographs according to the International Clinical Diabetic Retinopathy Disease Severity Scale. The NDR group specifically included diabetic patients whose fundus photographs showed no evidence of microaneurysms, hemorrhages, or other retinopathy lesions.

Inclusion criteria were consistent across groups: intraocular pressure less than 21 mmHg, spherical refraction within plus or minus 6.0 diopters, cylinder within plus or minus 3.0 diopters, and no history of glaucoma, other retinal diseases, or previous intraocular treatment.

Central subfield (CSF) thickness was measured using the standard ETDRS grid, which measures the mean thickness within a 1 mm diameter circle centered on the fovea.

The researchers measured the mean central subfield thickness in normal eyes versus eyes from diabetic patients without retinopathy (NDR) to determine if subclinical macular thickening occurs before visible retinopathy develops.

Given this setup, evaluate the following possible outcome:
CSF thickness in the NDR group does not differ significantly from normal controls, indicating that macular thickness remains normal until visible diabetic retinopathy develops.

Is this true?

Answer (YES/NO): YES